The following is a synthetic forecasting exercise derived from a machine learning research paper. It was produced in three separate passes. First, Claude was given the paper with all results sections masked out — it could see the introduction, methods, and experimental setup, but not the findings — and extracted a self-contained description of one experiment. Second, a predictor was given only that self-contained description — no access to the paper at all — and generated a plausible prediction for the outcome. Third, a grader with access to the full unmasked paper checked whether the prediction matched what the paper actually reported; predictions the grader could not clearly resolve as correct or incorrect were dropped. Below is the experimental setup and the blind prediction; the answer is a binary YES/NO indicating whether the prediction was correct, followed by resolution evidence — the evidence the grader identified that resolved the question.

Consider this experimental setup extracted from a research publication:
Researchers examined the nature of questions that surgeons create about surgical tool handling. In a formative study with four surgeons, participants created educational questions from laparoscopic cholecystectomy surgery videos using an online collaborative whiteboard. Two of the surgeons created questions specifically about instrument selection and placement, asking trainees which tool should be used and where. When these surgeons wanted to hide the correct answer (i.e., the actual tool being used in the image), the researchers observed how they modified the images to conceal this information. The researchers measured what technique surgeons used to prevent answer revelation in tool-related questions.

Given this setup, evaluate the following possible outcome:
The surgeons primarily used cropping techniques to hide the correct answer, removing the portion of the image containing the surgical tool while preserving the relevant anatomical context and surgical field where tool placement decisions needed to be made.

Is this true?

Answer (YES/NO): NO